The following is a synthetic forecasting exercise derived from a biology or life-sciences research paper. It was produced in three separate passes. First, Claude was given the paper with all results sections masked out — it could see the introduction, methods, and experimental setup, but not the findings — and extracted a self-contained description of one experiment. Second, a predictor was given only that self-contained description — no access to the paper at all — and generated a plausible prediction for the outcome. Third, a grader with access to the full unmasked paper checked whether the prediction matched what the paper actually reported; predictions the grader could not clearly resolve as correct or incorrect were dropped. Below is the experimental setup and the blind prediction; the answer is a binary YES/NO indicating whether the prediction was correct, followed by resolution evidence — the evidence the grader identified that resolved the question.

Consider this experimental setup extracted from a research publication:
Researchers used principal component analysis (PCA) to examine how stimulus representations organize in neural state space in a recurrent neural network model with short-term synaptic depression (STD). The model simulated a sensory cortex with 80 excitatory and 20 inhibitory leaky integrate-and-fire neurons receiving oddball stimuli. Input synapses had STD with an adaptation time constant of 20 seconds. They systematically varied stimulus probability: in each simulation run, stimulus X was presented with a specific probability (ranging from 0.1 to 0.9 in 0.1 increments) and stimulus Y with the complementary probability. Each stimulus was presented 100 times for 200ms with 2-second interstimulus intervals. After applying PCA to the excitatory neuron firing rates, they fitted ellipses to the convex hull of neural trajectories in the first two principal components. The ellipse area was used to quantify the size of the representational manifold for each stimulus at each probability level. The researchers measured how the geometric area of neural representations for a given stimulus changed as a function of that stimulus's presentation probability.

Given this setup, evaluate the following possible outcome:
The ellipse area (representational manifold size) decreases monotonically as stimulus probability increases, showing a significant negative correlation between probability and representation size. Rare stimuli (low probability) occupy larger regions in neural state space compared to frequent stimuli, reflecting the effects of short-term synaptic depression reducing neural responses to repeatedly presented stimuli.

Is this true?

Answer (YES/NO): YES